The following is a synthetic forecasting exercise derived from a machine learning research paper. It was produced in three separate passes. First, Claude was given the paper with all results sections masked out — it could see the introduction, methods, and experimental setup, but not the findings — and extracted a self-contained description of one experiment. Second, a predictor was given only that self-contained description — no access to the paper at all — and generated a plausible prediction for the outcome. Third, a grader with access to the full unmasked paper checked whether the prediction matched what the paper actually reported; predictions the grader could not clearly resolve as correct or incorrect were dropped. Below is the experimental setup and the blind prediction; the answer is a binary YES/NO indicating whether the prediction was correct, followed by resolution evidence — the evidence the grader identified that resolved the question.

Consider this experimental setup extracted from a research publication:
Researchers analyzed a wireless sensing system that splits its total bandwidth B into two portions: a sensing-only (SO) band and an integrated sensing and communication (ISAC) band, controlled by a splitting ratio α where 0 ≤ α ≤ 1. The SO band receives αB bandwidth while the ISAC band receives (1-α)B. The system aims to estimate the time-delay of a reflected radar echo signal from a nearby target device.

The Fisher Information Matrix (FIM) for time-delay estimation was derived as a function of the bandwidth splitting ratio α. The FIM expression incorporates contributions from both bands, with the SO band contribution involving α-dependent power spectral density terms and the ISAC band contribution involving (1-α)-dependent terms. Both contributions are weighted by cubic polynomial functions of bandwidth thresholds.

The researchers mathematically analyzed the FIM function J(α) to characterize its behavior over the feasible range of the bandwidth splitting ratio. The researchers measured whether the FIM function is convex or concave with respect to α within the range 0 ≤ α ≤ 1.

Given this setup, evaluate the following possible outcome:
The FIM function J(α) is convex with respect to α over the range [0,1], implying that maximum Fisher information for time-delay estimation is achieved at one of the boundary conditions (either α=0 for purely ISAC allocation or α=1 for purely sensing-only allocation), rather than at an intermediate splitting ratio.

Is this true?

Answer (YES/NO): YES